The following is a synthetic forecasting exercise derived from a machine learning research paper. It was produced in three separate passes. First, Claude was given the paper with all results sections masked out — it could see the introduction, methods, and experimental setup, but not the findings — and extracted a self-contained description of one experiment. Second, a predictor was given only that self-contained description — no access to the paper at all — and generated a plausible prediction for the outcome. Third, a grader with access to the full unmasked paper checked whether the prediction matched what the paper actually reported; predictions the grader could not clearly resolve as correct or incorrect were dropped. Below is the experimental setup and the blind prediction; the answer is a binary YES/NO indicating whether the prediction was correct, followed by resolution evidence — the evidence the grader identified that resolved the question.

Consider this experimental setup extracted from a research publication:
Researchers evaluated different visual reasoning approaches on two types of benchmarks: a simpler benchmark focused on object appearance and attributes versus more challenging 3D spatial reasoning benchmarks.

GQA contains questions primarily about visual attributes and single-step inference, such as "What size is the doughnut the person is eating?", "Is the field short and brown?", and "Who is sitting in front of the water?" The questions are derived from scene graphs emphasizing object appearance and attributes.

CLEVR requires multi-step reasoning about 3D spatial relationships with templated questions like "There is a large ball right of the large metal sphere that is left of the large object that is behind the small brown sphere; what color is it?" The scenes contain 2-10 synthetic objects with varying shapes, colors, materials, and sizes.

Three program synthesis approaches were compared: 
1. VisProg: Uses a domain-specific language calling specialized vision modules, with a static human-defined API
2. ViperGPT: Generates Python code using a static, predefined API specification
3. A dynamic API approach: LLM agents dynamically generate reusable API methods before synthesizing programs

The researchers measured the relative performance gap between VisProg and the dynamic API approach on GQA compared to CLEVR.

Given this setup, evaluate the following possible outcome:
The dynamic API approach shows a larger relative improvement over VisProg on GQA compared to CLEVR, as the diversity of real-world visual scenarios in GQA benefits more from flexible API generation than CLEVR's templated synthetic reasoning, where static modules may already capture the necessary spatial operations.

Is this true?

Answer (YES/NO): NO